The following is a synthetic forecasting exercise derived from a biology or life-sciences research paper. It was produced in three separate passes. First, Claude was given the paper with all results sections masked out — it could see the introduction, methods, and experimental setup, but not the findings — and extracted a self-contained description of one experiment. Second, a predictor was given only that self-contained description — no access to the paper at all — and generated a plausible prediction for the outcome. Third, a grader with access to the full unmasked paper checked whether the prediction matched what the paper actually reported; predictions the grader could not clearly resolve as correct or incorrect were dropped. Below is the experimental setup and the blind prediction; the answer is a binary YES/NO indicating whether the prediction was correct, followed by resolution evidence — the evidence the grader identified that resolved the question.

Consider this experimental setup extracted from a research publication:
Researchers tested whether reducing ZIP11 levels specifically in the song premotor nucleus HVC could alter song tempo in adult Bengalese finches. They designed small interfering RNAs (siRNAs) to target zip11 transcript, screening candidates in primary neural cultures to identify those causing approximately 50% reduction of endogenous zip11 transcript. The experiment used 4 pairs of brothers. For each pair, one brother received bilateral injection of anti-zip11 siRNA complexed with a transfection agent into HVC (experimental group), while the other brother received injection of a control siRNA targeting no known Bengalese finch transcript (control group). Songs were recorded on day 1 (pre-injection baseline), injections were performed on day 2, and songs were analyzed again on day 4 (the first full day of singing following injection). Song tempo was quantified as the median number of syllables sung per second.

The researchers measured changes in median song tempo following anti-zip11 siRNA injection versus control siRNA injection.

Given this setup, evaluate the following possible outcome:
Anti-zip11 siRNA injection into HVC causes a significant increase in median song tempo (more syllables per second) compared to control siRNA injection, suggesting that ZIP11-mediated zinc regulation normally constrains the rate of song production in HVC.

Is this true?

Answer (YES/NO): NO